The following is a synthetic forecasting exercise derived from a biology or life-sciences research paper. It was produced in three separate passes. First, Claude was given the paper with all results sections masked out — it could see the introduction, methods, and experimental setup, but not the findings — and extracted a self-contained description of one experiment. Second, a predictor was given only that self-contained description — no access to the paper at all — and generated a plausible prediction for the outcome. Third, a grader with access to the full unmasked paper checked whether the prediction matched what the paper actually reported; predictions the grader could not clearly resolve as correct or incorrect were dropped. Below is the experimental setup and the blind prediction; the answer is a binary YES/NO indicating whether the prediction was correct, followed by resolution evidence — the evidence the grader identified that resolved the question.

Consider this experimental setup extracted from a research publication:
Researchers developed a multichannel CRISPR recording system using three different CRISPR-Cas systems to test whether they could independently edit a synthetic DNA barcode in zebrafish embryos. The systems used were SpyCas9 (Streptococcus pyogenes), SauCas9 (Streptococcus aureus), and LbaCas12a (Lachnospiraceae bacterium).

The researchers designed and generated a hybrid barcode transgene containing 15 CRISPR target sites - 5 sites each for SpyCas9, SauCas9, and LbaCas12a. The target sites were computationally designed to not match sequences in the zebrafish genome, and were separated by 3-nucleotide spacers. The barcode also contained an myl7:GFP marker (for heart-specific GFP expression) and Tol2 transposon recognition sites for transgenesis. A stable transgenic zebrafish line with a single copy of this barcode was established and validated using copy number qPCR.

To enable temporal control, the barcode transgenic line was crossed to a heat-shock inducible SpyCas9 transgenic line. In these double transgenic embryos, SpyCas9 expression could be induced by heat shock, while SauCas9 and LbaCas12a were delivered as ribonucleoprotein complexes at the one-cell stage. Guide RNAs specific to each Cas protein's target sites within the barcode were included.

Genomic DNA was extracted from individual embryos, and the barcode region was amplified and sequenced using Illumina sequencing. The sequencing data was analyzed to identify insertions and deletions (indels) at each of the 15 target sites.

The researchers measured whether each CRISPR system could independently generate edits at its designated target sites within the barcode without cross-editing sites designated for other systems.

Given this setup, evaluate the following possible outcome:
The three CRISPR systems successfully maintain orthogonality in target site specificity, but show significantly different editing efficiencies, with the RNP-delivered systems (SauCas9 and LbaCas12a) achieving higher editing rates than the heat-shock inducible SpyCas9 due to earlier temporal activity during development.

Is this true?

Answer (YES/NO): NO